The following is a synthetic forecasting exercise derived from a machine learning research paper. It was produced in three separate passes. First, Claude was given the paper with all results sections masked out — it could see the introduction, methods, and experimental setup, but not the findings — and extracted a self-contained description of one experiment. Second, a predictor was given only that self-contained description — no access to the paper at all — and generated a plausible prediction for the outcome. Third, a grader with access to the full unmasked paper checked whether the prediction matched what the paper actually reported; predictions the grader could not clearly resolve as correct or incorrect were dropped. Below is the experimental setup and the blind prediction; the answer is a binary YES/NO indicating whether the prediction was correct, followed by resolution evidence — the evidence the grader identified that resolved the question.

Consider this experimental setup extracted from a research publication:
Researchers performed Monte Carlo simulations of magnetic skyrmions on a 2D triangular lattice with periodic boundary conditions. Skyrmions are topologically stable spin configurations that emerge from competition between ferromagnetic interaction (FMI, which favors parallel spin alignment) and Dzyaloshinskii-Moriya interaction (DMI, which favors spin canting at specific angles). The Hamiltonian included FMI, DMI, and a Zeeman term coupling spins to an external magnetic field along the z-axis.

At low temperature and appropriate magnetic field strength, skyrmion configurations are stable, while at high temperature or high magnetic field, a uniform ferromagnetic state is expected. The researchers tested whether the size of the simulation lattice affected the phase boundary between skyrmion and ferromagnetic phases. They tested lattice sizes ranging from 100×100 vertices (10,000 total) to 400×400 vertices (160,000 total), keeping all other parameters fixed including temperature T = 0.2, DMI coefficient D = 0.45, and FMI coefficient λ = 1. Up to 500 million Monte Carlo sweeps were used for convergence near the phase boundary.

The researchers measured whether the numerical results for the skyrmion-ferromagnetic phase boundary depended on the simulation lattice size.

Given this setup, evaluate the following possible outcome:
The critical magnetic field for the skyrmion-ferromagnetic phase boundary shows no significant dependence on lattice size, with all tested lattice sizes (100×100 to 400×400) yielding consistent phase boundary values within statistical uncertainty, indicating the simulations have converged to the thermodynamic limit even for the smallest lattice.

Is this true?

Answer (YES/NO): YES